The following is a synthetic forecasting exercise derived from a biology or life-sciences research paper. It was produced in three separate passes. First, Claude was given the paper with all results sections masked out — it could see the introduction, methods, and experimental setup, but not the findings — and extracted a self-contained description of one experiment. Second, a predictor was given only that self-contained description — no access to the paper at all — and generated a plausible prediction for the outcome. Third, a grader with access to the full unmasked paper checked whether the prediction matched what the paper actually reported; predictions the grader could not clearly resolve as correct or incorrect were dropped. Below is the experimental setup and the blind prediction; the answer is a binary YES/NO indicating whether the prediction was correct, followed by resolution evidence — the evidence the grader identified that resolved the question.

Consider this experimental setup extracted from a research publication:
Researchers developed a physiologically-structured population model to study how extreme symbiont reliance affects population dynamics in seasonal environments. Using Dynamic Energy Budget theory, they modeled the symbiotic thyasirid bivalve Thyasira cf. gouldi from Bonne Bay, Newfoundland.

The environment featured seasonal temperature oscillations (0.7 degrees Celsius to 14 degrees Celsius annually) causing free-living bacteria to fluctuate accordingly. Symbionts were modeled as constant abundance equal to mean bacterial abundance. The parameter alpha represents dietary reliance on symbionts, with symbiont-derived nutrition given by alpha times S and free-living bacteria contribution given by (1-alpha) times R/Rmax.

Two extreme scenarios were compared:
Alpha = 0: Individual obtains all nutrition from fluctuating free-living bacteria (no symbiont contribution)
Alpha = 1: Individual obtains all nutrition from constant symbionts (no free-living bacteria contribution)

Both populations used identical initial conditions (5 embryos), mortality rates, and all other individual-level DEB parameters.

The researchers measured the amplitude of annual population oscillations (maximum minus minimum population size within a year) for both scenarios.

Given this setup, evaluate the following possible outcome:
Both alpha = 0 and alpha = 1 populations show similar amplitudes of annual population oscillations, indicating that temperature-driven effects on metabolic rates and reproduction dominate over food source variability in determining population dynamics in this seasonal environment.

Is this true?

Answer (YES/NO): NO